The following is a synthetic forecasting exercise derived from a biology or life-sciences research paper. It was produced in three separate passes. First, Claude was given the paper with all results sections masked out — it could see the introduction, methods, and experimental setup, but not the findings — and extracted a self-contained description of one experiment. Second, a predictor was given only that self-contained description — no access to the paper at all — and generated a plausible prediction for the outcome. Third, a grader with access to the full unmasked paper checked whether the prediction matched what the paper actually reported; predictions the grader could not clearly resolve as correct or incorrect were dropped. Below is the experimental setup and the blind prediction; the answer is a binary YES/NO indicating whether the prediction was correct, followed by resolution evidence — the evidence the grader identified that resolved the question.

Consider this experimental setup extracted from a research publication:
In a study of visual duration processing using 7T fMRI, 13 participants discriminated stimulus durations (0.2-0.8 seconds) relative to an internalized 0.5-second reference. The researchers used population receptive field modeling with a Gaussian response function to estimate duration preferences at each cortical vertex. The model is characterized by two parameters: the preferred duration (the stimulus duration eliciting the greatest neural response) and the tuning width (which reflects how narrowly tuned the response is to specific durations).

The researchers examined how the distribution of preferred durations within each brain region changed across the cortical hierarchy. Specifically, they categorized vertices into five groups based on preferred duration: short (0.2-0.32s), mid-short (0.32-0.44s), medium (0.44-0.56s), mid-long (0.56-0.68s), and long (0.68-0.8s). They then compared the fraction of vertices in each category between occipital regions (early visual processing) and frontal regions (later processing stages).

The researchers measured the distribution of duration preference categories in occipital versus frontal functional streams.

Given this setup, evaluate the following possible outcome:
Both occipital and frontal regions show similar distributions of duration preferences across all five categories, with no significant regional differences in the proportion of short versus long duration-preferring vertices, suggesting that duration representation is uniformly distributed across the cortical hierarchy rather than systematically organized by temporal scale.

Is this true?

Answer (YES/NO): NO